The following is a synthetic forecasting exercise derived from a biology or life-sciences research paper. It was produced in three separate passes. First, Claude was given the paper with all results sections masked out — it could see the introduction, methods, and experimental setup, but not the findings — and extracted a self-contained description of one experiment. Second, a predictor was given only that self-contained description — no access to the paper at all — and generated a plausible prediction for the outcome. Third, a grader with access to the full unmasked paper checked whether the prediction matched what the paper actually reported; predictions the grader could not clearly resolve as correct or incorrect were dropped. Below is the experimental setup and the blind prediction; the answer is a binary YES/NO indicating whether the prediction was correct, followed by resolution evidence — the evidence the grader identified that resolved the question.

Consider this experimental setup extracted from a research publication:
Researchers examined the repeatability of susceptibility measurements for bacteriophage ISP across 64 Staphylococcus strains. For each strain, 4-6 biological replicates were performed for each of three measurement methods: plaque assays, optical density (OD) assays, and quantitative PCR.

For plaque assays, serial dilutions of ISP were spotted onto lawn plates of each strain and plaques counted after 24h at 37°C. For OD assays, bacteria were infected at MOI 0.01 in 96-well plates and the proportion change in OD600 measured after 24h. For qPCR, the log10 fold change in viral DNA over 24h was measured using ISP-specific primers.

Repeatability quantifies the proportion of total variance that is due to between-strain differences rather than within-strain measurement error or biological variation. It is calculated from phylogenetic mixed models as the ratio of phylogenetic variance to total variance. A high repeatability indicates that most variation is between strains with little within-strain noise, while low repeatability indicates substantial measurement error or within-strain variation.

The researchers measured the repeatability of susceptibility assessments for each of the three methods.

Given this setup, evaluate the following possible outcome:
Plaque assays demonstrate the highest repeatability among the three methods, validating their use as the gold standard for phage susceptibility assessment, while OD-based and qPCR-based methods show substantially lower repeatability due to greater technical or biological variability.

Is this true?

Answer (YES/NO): NO